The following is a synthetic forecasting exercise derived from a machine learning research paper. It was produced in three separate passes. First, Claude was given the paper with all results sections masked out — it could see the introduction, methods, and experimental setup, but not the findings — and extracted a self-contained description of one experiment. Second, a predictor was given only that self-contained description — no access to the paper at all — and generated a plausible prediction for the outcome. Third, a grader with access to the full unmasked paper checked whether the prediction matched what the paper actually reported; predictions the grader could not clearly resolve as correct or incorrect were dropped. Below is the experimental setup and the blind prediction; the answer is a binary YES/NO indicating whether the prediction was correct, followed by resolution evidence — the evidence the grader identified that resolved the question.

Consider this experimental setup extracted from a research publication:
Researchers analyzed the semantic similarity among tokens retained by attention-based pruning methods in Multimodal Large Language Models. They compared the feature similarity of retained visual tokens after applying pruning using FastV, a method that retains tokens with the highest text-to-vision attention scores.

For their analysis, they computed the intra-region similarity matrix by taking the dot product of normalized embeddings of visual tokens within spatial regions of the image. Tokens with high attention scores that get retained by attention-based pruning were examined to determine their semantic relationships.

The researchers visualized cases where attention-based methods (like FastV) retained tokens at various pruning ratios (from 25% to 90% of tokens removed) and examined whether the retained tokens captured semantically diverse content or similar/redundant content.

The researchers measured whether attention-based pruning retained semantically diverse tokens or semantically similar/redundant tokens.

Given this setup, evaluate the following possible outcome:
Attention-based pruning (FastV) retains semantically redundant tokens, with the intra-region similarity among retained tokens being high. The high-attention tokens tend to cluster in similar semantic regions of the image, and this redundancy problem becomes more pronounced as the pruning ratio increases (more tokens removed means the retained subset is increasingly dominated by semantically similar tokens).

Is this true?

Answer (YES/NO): YES